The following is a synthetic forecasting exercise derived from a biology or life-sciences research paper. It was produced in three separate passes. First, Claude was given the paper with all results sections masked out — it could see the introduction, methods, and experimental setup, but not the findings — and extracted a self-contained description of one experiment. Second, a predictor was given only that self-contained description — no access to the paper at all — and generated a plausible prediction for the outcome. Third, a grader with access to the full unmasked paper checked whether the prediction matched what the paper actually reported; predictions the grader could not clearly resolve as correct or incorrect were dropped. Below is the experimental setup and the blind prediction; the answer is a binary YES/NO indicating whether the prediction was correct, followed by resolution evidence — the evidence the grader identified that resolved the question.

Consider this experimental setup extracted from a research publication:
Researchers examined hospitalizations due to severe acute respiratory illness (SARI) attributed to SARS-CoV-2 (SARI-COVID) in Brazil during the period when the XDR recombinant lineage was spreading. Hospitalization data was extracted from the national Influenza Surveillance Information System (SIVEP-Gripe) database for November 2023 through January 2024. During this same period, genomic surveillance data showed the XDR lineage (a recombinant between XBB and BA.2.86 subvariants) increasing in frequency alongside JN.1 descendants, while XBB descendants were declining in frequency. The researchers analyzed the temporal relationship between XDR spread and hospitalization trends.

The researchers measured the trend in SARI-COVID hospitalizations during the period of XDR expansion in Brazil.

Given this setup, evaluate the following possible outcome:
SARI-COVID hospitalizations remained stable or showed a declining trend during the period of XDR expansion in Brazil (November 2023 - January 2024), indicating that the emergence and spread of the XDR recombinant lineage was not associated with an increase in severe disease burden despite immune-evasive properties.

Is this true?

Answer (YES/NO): NO